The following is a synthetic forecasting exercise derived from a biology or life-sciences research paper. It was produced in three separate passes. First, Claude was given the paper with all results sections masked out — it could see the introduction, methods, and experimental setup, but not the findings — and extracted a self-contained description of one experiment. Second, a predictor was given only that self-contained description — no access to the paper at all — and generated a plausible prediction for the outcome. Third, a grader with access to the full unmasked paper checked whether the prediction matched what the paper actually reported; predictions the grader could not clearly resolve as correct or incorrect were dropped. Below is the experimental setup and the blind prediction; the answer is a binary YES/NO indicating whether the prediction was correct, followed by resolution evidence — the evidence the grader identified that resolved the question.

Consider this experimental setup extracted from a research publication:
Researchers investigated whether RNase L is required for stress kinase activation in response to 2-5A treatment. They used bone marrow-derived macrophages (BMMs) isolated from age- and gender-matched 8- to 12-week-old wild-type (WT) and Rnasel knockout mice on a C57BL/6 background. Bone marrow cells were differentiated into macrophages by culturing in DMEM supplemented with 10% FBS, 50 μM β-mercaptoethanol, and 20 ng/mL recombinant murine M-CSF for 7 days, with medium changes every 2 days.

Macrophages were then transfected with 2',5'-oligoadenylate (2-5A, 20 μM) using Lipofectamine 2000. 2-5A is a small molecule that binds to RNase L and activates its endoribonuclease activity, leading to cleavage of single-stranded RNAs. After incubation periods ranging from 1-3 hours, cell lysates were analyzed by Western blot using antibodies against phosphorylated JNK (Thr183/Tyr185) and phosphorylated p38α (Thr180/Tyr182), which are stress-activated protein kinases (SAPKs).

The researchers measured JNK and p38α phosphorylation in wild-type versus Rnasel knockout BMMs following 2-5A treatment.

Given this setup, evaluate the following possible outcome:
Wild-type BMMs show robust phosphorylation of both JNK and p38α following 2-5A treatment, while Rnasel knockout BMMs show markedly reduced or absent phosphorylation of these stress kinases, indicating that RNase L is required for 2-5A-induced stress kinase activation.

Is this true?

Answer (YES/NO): YES